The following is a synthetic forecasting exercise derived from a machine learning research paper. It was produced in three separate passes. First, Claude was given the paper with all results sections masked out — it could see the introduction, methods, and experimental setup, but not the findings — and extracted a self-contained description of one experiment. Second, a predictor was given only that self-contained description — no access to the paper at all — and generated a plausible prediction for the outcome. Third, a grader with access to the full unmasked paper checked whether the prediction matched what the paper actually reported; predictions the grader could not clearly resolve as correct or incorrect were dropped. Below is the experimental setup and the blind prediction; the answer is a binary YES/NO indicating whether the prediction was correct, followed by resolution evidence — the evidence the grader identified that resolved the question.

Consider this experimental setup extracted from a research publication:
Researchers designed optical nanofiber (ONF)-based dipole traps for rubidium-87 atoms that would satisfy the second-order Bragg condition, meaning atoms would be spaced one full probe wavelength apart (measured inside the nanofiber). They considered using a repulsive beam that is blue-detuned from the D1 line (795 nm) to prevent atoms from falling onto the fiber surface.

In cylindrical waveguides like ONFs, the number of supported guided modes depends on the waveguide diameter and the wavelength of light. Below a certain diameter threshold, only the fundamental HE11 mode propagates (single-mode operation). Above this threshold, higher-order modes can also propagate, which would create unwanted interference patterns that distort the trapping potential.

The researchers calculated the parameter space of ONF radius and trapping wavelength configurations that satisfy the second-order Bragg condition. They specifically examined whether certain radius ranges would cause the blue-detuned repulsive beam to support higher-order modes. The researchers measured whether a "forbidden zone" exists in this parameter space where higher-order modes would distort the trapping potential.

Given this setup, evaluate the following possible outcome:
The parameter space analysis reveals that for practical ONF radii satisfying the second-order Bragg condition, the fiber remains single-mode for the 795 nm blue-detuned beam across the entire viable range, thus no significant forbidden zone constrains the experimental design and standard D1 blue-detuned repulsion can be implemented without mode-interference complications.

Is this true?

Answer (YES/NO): NO